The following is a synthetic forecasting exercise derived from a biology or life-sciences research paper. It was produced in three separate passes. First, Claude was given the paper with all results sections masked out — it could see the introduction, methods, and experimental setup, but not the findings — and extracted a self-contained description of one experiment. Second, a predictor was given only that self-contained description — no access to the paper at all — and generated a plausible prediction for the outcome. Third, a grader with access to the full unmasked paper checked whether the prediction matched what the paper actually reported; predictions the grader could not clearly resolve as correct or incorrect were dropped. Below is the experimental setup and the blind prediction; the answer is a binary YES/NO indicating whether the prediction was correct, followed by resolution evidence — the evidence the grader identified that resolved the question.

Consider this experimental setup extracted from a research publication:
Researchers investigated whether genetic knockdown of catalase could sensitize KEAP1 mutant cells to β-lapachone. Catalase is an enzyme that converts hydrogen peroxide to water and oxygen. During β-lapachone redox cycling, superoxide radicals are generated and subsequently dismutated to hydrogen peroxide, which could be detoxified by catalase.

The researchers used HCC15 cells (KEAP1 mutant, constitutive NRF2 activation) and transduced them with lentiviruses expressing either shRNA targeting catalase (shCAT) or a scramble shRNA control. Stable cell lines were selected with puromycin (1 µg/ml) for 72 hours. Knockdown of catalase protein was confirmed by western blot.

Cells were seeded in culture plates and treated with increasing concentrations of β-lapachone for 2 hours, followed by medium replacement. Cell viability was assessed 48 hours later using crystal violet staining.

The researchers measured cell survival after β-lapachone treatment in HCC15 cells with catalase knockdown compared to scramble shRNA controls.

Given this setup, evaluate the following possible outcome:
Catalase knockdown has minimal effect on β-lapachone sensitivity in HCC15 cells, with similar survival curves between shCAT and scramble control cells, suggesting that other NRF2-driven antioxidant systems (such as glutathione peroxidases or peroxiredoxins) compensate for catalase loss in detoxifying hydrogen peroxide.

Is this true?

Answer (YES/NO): YES